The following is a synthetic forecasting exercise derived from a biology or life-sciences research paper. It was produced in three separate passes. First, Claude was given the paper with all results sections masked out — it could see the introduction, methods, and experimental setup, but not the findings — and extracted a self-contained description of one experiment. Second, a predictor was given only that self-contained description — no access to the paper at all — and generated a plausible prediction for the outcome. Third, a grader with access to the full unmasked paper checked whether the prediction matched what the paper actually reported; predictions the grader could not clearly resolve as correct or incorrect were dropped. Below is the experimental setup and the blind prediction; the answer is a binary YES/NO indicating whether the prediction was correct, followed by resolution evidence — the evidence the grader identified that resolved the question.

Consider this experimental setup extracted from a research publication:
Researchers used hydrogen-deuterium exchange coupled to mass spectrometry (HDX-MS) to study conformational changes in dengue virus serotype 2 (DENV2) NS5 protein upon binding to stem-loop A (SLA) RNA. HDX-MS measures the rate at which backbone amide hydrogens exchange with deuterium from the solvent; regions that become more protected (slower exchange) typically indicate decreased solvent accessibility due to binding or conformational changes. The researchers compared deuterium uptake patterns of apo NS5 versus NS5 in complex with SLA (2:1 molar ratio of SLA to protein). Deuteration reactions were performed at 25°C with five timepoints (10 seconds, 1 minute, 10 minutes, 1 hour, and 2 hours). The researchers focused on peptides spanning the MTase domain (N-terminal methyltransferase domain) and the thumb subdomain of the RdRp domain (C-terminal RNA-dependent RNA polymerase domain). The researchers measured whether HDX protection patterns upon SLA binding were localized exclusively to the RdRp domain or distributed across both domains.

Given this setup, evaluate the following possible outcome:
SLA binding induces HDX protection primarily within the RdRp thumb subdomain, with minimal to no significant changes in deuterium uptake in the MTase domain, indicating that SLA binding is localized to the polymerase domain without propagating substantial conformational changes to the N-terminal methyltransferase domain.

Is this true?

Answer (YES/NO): NO